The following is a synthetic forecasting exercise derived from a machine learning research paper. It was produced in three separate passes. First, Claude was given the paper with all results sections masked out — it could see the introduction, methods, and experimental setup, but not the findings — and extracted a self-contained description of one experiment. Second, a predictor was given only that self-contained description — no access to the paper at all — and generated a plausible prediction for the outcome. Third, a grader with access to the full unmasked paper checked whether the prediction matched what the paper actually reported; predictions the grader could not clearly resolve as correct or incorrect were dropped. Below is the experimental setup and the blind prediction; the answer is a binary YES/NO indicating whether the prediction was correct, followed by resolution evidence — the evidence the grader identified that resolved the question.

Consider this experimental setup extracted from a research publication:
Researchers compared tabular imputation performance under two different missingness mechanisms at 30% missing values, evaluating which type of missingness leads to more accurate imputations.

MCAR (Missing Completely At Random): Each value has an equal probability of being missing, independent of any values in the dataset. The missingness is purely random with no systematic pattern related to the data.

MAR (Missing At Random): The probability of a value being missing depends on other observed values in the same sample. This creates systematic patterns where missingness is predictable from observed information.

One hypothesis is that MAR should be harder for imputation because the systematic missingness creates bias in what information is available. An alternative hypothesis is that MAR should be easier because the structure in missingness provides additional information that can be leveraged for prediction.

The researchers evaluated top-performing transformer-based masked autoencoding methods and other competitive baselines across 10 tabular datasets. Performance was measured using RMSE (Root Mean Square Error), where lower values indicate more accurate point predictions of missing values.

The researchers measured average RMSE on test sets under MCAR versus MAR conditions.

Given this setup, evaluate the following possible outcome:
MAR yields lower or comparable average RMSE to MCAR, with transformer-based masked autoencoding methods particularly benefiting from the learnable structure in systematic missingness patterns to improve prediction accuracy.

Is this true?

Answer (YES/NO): NO